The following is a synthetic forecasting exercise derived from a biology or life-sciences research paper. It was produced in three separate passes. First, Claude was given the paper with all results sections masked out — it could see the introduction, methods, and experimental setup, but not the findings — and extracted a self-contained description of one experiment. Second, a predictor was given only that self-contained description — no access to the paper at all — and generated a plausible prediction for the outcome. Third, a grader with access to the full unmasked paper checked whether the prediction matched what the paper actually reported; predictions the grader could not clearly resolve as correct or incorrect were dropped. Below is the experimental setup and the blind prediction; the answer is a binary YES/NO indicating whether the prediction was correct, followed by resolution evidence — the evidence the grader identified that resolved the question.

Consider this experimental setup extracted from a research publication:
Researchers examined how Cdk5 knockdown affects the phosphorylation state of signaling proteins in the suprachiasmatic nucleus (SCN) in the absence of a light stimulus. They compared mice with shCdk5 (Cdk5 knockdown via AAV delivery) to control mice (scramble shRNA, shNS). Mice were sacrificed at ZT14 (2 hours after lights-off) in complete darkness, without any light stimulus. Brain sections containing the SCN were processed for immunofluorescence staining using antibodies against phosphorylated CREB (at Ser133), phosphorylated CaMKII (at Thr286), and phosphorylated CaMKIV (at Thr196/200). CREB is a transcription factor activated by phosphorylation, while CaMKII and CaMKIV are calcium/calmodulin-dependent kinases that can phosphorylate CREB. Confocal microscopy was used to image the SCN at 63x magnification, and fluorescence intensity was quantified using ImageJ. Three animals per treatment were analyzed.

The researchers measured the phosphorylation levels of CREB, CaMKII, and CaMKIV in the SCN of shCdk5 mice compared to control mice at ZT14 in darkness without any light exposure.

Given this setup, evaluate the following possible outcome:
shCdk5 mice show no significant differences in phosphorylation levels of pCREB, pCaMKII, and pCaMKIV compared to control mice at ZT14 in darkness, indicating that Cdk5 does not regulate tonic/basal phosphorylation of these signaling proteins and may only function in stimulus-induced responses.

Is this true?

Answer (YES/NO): NO